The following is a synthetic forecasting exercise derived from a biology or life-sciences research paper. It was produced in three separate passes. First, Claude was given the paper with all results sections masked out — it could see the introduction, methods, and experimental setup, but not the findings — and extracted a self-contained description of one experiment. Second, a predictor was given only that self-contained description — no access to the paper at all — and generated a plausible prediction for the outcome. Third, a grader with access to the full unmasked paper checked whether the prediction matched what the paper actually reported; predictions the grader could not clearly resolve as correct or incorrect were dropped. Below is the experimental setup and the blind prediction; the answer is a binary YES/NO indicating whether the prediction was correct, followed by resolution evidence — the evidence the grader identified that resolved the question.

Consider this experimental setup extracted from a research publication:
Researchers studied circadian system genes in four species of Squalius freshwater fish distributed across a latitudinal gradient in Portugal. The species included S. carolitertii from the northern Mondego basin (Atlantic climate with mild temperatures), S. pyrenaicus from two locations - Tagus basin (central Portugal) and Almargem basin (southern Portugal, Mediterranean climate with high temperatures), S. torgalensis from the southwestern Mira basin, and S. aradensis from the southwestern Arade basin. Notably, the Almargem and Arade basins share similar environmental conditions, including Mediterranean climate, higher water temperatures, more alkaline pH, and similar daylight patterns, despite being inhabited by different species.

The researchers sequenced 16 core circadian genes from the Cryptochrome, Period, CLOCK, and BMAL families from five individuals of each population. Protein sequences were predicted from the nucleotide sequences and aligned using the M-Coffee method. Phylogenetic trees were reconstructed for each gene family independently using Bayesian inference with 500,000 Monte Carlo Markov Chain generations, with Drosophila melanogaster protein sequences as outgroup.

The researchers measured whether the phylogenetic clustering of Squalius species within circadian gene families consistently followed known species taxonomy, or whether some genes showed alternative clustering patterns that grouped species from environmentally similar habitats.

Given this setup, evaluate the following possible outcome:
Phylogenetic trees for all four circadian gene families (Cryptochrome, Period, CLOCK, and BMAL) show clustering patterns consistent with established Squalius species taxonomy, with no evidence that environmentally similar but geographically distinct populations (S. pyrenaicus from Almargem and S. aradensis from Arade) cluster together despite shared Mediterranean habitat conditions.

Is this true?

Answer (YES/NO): NO